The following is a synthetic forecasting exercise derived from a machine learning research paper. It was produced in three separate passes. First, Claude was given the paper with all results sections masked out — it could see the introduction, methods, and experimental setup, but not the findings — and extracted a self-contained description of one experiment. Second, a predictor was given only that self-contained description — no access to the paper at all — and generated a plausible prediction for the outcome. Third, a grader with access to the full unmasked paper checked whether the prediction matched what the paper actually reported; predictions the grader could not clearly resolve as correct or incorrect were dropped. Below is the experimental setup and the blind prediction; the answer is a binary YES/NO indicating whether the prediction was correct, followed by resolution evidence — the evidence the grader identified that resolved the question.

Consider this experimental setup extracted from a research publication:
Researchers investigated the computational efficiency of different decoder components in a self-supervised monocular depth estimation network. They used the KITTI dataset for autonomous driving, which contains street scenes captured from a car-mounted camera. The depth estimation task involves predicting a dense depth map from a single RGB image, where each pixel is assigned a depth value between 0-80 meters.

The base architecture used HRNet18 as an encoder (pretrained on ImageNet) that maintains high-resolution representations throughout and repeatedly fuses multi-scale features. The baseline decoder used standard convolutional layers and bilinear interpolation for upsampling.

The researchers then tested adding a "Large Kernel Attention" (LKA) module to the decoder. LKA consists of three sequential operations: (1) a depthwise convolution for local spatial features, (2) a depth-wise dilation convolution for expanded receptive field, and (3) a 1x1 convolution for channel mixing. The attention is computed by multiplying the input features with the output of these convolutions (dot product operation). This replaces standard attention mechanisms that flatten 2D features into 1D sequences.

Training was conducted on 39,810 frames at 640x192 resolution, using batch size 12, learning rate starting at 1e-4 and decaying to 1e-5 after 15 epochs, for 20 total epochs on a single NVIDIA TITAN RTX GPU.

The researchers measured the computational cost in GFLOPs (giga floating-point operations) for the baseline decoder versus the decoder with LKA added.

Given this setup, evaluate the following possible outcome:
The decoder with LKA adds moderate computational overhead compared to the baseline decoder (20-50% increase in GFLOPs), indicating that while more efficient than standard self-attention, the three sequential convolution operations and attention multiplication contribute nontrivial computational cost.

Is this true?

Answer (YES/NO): NO